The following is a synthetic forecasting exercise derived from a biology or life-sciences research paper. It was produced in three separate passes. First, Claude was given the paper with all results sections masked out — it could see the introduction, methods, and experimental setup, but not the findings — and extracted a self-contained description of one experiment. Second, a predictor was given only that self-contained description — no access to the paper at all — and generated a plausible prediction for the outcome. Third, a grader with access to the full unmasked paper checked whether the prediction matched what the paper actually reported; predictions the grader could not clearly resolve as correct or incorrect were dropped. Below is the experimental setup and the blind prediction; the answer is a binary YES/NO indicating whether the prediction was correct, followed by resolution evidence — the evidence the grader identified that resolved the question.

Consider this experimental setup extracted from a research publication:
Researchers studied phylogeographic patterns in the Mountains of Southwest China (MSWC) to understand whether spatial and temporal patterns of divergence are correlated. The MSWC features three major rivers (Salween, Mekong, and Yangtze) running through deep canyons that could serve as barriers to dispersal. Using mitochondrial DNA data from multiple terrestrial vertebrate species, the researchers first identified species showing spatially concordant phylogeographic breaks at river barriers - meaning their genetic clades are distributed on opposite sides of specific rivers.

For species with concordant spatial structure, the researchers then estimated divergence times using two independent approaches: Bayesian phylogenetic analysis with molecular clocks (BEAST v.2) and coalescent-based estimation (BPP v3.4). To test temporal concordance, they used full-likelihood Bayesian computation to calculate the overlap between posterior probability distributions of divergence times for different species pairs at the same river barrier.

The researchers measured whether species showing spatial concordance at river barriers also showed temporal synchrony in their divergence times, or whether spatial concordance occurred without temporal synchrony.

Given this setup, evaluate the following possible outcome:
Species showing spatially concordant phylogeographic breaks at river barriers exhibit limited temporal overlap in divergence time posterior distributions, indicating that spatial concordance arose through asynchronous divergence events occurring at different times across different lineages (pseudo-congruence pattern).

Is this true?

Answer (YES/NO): NO